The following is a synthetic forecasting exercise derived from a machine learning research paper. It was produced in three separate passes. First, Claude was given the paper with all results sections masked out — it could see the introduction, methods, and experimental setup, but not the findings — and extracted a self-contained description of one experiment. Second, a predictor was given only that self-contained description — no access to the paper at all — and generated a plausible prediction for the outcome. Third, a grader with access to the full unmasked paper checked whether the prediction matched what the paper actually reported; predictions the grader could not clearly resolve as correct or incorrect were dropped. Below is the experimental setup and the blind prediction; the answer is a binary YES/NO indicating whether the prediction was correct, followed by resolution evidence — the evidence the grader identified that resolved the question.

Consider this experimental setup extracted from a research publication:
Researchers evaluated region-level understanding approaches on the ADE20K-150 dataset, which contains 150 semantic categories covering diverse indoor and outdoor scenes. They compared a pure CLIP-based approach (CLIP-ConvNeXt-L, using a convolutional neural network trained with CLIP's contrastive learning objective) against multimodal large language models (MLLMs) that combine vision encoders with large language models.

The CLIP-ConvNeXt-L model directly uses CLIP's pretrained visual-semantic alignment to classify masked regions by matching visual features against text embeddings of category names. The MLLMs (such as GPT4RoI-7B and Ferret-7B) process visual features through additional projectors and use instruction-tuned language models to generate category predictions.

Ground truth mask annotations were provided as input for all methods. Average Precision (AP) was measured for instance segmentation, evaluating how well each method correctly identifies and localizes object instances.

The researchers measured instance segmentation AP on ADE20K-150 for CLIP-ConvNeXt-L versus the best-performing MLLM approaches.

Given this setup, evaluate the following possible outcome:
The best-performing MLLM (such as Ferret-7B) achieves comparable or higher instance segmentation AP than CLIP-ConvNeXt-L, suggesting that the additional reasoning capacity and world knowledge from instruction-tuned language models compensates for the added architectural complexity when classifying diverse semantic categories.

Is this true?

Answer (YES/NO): NO